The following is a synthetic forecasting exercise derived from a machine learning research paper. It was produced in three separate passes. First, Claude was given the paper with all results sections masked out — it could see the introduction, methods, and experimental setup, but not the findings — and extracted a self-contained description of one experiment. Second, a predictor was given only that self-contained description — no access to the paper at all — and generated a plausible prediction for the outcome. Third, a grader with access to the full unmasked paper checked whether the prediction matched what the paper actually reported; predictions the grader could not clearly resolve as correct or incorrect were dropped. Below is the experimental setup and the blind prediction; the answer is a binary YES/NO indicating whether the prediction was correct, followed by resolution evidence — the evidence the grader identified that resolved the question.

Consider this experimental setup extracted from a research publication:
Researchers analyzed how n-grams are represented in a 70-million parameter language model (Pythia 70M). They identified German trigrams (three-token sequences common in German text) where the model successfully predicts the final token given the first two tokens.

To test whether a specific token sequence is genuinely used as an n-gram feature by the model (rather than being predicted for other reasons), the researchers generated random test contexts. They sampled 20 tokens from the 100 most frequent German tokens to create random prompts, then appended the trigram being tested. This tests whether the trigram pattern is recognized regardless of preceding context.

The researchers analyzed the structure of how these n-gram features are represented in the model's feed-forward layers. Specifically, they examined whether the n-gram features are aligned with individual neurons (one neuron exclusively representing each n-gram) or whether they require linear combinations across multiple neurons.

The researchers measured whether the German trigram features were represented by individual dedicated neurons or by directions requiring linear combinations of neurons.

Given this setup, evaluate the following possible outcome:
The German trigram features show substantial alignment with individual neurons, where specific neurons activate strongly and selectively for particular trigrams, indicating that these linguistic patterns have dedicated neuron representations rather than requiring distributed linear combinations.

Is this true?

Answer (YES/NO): NO